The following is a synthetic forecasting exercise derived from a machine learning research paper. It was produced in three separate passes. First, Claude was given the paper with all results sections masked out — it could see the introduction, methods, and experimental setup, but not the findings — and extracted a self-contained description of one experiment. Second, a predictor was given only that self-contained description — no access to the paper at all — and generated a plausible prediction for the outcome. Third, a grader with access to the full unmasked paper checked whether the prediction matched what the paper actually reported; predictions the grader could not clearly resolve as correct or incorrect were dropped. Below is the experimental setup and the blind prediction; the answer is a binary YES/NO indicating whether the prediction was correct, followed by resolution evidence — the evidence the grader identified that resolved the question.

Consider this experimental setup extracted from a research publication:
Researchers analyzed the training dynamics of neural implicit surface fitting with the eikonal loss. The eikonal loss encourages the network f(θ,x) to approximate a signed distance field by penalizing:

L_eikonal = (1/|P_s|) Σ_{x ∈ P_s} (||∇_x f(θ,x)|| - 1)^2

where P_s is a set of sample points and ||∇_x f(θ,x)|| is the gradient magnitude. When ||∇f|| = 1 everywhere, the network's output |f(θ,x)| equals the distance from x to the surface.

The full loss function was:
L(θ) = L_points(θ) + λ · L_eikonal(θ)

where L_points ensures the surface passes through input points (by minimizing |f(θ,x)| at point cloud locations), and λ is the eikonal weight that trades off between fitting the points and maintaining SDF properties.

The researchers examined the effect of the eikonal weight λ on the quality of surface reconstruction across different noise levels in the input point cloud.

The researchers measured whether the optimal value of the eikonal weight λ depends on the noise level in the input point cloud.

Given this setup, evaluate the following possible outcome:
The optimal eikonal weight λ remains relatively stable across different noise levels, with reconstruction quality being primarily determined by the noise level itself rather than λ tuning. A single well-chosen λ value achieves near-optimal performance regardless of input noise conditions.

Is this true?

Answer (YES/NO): NO